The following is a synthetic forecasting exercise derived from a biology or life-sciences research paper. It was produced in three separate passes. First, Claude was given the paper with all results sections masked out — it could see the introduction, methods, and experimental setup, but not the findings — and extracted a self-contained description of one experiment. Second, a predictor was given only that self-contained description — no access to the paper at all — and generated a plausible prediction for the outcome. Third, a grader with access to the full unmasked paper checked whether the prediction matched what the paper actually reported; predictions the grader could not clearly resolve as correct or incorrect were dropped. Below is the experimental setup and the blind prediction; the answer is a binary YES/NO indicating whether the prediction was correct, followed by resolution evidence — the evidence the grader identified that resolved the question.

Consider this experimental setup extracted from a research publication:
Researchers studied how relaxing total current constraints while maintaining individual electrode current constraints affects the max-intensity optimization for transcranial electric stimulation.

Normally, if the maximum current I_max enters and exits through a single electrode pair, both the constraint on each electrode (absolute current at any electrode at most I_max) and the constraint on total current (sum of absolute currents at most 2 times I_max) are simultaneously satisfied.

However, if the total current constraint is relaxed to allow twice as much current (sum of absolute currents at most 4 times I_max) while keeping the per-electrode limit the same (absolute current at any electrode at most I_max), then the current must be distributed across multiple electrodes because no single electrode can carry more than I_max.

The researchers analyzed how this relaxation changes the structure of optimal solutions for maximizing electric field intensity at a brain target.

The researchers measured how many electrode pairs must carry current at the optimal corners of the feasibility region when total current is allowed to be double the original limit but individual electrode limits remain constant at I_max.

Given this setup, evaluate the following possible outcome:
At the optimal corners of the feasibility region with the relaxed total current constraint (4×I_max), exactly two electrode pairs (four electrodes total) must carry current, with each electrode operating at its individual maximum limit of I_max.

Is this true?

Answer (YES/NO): YES